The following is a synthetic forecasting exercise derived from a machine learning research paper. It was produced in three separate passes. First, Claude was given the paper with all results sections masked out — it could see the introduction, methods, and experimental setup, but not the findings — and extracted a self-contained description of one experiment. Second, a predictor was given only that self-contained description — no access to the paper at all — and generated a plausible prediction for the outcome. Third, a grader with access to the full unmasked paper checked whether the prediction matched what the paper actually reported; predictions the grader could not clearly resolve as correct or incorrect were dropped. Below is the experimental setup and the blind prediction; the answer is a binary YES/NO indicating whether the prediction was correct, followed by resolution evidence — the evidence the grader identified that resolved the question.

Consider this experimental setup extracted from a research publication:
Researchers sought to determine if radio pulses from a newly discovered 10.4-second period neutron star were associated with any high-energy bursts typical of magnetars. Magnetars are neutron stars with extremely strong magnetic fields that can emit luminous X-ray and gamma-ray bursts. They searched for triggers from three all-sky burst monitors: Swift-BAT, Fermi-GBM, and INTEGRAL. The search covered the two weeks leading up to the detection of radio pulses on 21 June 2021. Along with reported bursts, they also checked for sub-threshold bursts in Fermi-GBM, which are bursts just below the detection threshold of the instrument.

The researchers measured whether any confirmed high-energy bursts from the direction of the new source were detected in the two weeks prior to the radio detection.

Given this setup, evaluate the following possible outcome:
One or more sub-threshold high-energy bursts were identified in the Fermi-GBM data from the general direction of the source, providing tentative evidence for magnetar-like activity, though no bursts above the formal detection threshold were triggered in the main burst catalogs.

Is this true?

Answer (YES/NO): NO